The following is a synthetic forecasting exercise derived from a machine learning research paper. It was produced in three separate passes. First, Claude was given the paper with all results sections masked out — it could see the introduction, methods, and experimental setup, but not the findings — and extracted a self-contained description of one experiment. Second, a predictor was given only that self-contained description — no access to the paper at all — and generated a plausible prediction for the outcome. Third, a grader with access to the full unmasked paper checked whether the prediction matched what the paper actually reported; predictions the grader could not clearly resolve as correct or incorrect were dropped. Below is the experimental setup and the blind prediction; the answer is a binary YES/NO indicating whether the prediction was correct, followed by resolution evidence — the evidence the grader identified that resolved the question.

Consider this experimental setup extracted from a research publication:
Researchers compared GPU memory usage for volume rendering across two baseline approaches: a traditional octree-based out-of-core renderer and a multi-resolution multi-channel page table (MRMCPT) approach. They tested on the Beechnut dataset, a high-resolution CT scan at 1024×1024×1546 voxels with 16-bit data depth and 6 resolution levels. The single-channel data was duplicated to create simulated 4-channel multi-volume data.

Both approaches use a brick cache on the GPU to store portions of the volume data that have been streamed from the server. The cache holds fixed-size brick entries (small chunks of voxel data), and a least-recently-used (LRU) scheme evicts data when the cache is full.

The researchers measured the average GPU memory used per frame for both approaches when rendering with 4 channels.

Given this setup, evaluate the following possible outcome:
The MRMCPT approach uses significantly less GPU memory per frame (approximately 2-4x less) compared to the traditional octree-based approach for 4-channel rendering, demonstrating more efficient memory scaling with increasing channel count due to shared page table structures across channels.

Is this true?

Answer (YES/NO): NO